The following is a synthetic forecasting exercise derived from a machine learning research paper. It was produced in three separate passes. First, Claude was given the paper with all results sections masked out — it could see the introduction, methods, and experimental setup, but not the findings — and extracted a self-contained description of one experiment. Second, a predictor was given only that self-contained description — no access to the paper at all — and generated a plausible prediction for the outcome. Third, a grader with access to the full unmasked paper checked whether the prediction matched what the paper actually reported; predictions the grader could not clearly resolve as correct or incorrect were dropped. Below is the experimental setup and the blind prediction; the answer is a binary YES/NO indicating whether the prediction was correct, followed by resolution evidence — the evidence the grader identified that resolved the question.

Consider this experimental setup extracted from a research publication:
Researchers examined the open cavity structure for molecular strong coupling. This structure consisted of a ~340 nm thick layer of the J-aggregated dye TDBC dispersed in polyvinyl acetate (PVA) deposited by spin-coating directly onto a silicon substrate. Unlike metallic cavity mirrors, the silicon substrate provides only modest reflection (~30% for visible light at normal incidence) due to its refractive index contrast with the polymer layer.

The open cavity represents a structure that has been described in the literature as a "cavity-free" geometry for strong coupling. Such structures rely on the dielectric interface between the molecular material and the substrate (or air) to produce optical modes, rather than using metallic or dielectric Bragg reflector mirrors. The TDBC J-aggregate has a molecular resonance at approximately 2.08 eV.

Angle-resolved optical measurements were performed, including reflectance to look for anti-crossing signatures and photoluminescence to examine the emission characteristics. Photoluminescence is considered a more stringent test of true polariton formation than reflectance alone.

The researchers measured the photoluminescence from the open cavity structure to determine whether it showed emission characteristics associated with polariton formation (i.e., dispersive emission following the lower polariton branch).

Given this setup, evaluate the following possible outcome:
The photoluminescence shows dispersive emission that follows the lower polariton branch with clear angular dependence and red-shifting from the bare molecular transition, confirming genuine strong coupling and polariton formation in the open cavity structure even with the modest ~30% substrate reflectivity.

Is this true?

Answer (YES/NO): NO